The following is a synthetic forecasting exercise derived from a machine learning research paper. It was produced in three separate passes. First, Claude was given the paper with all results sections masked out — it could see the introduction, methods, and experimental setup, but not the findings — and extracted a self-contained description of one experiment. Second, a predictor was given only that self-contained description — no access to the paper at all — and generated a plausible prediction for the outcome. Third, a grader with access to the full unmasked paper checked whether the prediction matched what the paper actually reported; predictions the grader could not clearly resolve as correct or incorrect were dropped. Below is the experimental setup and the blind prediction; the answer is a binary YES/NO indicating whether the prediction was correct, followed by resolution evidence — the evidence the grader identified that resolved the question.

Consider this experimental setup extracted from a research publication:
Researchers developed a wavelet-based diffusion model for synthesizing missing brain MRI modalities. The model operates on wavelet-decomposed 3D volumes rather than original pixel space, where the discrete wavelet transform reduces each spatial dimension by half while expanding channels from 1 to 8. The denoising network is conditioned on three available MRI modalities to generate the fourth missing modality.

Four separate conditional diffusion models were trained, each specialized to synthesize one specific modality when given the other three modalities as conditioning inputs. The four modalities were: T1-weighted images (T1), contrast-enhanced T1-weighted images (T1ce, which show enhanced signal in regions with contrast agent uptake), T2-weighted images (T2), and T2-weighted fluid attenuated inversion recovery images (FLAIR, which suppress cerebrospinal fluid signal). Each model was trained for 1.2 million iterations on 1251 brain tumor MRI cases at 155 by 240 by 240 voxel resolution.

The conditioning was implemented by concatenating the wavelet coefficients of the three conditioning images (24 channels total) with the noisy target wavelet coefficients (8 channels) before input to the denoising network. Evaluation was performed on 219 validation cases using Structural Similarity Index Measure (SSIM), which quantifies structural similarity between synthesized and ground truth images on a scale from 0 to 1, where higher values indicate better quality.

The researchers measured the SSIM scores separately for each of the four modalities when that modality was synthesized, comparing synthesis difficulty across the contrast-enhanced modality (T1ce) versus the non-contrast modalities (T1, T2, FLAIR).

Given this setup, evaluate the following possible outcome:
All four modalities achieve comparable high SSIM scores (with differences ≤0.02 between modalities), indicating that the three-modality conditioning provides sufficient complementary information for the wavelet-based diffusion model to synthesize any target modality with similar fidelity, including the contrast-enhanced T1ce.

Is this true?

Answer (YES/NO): NO